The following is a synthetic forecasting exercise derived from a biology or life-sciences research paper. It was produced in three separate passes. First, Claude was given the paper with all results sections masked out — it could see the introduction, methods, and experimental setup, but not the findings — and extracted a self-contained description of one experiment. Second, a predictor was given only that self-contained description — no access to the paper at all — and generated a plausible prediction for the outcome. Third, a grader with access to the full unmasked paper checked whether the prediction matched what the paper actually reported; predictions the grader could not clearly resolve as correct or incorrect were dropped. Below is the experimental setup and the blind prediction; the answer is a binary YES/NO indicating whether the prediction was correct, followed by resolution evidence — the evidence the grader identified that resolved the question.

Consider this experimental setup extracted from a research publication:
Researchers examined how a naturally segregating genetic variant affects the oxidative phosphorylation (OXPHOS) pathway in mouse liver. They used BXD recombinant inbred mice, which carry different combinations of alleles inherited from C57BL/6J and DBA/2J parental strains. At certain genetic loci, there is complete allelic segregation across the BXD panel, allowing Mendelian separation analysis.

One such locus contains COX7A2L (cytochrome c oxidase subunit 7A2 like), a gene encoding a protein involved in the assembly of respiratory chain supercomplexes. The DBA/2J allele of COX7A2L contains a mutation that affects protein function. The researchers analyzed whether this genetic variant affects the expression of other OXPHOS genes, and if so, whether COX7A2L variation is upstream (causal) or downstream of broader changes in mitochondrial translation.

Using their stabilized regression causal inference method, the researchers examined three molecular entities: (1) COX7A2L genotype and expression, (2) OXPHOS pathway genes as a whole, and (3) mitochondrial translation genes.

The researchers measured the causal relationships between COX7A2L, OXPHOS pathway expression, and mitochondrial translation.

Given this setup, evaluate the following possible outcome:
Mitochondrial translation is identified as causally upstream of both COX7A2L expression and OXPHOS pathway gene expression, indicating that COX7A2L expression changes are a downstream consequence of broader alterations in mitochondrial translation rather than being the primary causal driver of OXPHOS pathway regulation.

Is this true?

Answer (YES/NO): NO